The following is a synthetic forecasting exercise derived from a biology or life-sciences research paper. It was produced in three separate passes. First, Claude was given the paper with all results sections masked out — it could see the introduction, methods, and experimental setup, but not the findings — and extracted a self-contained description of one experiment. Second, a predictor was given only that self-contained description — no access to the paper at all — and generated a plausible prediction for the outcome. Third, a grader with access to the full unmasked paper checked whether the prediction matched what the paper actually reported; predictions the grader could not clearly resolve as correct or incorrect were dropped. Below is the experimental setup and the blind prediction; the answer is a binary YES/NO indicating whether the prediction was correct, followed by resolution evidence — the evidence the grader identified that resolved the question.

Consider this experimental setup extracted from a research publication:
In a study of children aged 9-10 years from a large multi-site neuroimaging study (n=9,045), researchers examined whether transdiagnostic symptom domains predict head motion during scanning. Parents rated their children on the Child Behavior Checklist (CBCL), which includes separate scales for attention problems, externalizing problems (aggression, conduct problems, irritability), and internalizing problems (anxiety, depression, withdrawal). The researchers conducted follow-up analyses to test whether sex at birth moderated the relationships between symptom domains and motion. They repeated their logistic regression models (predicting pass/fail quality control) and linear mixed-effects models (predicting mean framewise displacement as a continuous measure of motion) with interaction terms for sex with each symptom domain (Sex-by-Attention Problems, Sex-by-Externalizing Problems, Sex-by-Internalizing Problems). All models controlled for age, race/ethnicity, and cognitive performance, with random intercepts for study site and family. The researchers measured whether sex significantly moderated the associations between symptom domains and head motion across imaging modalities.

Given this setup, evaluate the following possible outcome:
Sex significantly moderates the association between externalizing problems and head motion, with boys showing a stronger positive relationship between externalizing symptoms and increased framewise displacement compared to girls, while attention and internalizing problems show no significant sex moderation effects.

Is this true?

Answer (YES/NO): NO